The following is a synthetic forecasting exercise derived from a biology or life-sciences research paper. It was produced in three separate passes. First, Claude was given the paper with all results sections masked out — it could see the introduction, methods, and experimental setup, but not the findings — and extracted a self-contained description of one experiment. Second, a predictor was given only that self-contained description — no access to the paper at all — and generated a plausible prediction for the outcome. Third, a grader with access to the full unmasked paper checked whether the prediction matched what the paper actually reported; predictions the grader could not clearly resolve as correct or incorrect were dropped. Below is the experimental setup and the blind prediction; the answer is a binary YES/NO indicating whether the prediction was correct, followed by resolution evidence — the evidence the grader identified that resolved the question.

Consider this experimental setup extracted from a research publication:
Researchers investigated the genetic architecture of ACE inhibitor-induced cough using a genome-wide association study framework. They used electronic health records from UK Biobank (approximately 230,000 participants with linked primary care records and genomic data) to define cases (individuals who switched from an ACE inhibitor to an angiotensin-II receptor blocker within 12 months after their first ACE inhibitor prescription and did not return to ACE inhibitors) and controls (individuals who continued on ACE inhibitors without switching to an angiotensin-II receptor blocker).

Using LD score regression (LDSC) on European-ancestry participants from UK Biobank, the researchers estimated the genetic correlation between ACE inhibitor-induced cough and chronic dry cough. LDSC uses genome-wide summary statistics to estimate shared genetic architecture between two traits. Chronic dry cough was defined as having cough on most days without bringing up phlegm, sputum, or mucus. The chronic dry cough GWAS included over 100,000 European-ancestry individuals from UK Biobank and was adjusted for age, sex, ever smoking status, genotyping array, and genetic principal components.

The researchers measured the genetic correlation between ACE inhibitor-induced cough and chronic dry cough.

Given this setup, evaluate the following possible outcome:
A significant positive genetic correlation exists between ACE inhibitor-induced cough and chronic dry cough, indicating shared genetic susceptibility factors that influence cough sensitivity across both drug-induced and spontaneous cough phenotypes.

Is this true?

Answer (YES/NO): YES